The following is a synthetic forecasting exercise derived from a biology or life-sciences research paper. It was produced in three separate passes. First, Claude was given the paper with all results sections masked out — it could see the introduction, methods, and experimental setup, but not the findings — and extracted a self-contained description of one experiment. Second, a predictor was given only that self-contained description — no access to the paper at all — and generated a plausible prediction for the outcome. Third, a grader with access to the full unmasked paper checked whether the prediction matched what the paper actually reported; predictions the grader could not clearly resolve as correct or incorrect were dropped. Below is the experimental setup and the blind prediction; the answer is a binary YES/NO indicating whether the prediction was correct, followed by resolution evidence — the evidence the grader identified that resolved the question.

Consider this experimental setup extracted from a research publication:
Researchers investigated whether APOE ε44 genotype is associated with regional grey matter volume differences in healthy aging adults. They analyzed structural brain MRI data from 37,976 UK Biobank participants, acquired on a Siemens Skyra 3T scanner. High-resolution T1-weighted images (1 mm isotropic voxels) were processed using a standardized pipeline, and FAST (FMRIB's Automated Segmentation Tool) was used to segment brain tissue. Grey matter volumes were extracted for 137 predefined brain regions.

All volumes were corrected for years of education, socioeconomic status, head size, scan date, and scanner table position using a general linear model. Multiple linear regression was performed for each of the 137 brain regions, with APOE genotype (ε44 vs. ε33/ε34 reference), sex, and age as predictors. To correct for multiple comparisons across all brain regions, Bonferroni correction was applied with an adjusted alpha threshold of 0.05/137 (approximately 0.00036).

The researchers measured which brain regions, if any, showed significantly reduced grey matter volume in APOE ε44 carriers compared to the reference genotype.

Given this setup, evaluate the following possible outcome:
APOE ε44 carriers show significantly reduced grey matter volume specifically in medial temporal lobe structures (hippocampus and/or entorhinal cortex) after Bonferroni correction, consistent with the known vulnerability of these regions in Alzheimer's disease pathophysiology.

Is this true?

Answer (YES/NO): YES